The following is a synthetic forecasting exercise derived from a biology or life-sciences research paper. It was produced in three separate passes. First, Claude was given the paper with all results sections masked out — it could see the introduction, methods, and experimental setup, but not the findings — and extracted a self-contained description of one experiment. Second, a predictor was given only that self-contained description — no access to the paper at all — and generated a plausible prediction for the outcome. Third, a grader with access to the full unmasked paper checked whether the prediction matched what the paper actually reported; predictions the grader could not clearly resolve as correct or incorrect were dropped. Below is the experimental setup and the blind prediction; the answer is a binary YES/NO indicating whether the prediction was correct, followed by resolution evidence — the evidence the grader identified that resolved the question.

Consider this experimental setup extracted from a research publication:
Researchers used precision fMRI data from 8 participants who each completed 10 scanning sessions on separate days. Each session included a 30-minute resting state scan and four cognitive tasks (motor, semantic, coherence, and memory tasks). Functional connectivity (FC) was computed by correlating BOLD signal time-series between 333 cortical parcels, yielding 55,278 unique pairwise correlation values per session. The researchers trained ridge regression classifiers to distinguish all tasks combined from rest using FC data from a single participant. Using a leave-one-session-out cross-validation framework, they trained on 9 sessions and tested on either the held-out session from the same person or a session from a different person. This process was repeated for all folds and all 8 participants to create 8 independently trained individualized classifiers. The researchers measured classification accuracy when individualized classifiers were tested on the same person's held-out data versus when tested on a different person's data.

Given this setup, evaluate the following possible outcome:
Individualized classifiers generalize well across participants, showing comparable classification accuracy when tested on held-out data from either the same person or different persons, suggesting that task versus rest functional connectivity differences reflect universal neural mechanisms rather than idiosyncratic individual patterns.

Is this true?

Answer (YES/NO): NO